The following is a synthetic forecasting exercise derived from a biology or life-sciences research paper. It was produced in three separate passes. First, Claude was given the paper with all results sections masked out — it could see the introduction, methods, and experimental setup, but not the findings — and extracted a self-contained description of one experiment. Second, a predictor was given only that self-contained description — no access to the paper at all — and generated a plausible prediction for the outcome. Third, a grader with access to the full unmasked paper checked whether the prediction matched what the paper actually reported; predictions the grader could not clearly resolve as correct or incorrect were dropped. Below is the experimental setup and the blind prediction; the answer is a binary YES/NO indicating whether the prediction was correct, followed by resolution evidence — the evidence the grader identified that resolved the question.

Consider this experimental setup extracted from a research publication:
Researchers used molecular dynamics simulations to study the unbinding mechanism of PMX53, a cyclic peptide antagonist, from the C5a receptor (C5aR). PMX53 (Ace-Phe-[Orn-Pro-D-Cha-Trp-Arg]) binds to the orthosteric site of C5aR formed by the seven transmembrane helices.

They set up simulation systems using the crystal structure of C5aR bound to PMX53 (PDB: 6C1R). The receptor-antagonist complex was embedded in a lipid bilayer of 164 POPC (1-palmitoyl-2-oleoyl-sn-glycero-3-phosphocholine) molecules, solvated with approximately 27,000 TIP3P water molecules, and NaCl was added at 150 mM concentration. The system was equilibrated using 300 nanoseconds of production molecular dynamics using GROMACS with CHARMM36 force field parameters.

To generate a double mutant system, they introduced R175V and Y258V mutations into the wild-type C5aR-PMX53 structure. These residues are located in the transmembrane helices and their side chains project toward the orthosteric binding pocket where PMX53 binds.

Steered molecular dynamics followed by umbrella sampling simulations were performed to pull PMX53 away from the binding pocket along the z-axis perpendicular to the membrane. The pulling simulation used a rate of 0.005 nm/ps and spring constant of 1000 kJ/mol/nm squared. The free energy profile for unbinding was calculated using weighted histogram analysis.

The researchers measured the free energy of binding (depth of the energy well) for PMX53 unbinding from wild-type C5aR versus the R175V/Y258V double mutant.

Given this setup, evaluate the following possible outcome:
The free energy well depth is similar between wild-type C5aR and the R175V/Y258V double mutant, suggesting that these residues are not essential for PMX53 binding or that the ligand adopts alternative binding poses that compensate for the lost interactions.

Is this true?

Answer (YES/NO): YES